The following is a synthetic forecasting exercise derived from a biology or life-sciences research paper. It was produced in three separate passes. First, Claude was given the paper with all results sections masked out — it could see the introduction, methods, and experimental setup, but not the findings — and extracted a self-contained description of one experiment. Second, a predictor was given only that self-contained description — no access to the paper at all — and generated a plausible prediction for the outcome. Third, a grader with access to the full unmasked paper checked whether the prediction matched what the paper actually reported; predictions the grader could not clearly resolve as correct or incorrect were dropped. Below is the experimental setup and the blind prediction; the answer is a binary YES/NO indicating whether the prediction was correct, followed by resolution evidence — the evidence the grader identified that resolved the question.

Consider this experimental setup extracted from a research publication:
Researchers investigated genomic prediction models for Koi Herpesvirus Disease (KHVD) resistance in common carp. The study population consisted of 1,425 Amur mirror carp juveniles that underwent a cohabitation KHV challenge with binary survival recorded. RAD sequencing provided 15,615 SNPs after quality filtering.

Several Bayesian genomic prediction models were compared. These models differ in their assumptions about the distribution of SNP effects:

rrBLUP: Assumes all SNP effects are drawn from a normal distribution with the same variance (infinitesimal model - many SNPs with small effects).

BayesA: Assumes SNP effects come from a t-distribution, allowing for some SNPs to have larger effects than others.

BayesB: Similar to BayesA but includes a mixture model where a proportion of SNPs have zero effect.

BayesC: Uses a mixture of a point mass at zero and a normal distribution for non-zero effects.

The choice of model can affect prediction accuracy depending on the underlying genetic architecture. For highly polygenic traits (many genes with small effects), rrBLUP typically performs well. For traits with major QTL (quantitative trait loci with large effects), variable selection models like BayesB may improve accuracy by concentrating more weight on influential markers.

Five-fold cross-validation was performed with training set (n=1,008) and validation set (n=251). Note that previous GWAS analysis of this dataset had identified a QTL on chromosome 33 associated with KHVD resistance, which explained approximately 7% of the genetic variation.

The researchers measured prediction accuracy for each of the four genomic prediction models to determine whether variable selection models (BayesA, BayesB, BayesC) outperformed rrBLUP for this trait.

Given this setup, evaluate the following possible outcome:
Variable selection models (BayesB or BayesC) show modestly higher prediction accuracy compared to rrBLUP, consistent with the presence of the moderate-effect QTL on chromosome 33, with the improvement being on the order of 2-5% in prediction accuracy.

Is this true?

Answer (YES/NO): NO